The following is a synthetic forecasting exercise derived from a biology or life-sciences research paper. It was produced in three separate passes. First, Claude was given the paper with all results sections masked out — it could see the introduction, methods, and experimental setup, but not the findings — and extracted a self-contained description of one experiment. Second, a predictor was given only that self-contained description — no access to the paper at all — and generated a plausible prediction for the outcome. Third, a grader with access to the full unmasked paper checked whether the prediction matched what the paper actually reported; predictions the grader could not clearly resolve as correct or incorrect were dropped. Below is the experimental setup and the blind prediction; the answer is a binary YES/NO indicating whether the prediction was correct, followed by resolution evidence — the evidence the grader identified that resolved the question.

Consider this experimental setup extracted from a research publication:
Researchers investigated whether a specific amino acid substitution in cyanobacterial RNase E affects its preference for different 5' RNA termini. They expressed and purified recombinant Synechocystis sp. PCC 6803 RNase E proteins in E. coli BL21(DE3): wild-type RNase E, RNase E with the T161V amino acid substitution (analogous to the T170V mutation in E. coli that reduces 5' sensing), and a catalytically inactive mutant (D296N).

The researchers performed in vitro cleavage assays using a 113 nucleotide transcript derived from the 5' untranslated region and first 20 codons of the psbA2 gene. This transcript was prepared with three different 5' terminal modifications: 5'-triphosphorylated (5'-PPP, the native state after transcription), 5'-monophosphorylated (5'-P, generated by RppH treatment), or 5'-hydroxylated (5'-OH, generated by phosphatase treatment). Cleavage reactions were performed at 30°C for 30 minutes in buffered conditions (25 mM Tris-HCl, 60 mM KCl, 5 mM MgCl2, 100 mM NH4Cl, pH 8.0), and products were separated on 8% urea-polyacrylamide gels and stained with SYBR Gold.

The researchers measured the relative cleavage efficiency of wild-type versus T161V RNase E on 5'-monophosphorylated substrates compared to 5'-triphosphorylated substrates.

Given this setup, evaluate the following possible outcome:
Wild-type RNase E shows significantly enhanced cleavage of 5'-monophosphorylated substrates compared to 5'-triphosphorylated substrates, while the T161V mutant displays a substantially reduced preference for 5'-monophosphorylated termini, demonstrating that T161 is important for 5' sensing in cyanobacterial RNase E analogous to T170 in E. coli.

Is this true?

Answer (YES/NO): YES